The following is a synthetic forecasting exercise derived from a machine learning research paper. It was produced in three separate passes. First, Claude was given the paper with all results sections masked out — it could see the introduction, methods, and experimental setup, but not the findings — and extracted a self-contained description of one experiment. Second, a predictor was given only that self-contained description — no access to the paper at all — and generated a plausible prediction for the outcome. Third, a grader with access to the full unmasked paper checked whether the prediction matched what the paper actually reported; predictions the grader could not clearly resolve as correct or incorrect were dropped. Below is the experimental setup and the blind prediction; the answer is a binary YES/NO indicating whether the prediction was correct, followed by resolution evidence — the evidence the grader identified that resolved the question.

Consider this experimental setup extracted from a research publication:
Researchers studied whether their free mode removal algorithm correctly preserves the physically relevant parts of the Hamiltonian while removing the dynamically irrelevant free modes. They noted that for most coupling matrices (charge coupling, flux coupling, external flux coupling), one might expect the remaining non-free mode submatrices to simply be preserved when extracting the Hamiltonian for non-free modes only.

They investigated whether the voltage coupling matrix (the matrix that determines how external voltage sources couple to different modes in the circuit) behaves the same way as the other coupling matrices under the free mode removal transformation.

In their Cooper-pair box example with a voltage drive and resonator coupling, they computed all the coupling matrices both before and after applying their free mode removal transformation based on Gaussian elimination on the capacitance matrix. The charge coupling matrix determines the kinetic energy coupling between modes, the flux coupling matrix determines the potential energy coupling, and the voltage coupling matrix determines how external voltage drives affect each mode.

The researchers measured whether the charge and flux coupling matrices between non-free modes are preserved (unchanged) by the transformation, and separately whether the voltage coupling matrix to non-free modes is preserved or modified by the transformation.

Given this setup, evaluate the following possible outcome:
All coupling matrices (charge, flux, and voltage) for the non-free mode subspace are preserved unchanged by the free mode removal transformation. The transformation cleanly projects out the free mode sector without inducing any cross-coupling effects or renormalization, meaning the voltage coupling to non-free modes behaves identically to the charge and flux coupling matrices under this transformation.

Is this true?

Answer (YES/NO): NO